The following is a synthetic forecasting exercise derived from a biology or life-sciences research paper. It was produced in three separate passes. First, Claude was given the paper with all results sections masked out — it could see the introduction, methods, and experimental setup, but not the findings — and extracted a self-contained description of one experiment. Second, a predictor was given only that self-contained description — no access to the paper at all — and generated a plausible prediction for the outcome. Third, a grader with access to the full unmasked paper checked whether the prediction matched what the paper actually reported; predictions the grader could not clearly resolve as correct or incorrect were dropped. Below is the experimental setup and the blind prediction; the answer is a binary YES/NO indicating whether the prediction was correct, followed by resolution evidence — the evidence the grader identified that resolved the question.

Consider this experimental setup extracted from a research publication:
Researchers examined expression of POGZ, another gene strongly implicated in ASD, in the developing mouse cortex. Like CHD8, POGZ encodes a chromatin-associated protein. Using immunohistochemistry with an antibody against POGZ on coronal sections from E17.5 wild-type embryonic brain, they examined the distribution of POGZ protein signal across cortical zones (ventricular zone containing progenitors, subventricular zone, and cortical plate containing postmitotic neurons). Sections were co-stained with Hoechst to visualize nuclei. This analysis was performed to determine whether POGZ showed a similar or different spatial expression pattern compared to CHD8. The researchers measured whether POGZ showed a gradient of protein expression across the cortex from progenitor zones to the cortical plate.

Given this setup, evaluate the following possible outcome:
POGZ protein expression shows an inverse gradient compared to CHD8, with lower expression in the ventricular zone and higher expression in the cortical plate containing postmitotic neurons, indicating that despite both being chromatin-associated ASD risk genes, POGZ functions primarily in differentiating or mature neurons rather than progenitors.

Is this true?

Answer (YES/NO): NO